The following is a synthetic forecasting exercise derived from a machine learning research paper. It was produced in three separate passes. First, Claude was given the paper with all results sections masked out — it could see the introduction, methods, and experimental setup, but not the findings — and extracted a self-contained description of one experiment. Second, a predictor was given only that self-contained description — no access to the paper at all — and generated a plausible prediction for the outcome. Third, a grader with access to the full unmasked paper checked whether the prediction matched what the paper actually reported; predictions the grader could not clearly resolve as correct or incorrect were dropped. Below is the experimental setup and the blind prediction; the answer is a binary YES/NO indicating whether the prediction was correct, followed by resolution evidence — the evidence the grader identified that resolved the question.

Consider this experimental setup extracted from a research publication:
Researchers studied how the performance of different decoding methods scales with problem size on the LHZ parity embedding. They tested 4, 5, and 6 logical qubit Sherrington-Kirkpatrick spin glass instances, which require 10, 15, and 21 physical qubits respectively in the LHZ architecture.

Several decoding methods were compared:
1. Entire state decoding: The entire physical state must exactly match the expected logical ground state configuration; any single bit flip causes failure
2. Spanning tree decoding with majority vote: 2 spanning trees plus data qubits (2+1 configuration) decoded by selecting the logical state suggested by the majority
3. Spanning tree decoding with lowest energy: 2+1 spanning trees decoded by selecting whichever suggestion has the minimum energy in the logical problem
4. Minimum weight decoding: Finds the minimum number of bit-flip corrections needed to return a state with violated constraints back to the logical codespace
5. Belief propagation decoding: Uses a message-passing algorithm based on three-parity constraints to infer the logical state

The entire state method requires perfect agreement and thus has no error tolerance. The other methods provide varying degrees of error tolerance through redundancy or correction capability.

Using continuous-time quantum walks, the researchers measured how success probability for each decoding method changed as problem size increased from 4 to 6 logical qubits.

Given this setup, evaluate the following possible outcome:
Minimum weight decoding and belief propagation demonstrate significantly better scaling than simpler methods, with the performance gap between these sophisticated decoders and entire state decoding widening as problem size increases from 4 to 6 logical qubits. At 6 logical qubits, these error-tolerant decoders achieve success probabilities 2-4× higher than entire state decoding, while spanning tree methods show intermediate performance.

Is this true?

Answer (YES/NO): NO